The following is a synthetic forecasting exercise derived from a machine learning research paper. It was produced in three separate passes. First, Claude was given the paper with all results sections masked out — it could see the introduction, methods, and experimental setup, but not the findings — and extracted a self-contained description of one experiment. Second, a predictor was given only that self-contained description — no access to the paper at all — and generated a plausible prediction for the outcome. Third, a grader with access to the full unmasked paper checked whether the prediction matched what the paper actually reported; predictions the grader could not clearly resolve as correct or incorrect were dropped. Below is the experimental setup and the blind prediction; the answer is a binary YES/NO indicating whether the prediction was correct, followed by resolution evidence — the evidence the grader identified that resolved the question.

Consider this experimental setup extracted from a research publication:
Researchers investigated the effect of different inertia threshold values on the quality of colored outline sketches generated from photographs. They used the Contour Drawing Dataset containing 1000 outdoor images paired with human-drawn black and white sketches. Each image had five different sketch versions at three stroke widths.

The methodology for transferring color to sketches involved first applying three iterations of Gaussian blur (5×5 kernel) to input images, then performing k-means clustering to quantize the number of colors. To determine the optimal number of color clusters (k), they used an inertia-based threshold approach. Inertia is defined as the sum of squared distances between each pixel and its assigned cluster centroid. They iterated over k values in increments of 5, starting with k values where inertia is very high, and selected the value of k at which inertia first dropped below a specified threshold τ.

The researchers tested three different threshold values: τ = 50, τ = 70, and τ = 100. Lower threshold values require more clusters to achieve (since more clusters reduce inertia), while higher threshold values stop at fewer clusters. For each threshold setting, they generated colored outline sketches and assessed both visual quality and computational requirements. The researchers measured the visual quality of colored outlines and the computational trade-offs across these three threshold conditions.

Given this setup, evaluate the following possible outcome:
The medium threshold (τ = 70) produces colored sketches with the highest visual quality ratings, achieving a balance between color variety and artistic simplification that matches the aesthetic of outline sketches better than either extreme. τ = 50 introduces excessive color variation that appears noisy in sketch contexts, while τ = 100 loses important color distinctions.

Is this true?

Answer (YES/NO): NO